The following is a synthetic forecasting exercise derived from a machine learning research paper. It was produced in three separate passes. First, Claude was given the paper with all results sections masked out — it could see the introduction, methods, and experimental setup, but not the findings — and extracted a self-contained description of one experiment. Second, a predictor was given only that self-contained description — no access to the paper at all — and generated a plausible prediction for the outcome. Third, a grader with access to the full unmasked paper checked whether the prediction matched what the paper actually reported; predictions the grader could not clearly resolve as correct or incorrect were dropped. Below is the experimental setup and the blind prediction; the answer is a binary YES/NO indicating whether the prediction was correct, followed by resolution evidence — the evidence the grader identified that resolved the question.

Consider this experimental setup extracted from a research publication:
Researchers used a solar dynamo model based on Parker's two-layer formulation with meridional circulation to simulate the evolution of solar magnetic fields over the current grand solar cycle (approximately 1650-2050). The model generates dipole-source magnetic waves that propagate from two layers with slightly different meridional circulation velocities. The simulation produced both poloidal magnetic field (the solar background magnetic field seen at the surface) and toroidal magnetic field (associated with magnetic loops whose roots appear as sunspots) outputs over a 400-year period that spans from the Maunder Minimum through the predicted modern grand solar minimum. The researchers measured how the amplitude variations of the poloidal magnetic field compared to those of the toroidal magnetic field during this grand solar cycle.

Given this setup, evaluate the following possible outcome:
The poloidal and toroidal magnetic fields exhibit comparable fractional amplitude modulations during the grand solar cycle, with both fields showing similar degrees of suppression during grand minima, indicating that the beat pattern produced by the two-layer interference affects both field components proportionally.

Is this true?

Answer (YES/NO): NO